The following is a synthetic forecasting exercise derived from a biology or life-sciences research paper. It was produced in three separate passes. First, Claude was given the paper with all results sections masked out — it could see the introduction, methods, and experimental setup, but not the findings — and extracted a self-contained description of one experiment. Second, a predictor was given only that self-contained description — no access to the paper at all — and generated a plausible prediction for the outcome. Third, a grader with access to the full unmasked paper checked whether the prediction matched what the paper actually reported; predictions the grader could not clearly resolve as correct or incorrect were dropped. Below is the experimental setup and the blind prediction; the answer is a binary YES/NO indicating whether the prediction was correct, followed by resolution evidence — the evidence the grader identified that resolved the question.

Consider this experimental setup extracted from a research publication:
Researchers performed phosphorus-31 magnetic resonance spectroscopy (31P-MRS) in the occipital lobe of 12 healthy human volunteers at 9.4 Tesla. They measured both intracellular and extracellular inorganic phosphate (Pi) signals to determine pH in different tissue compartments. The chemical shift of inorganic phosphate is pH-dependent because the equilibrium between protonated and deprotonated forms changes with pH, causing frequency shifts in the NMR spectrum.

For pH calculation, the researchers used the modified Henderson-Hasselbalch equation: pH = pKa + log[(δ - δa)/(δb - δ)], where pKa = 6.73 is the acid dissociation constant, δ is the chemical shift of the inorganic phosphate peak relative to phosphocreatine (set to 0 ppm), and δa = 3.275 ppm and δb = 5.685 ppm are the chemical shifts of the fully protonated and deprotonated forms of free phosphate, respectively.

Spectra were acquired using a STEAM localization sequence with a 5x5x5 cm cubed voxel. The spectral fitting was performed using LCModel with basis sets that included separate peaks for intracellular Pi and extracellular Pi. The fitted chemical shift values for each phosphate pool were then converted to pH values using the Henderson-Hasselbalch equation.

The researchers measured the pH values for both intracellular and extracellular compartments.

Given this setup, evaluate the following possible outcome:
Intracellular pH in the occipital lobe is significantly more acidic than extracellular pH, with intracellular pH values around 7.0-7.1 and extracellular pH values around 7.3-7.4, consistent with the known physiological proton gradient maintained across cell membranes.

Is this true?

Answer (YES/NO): YES